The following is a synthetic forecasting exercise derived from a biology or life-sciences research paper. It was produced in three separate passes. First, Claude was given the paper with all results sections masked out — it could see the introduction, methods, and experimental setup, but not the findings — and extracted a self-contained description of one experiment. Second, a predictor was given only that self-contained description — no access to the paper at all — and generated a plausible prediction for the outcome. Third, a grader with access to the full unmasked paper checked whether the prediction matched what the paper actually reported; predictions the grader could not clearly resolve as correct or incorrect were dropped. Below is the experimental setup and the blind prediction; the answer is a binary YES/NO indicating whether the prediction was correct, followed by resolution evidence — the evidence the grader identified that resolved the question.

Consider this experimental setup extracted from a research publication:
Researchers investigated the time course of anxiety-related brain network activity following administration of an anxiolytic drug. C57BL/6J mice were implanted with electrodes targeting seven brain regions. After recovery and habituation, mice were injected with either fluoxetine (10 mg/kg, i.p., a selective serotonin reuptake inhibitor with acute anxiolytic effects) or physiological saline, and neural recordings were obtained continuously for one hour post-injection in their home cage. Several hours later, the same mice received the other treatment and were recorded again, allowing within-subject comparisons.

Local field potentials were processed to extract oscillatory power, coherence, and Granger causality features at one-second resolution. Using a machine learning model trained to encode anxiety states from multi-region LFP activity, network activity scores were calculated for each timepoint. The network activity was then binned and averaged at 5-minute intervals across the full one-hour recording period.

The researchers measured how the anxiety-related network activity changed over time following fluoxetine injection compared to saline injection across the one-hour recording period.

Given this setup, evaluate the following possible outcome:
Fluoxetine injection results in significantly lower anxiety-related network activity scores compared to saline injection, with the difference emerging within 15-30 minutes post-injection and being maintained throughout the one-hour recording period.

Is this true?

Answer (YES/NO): NO